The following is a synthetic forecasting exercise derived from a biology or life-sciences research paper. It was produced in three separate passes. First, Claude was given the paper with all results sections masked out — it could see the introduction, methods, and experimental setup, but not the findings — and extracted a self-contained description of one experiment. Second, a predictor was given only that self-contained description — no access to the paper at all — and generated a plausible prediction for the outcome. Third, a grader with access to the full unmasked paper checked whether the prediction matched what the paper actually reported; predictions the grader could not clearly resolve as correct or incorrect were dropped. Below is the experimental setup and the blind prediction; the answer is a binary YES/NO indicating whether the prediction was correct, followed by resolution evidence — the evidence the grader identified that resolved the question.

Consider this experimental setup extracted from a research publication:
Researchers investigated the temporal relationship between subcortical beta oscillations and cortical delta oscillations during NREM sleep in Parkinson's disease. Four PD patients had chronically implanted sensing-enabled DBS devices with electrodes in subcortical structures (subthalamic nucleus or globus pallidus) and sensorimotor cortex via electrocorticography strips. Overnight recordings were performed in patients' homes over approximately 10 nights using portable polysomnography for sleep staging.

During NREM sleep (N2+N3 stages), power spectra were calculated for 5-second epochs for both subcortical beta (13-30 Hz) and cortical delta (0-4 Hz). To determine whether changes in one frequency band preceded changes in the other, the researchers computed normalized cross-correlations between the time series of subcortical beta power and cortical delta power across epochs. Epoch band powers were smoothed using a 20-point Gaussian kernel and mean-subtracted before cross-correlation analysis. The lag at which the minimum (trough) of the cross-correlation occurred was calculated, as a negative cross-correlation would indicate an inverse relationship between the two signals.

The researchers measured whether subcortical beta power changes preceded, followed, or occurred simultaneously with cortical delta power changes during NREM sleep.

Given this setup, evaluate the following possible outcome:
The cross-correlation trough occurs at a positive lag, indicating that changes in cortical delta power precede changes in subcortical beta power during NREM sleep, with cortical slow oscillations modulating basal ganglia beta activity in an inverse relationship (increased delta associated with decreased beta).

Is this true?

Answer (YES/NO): NO